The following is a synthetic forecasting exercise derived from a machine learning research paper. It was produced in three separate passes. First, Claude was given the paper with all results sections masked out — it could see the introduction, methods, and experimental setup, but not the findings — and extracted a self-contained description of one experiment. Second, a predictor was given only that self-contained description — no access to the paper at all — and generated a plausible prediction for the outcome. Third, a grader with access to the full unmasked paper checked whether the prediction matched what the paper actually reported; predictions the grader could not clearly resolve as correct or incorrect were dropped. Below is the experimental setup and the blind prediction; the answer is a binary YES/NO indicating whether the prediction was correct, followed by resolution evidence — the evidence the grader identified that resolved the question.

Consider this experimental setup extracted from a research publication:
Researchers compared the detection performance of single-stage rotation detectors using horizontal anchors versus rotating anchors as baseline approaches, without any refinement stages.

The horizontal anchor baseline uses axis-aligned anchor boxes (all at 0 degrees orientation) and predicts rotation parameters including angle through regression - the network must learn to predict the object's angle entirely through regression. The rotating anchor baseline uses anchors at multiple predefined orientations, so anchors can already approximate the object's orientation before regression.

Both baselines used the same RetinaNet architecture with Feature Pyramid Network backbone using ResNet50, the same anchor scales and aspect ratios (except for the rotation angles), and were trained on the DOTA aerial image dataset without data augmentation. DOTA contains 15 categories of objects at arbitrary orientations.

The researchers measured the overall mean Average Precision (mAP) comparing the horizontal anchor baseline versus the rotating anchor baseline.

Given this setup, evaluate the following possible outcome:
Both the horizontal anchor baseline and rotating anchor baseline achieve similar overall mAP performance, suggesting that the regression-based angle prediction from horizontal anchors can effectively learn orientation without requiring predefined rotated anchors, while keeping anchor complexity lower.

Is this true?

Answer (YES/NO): YES